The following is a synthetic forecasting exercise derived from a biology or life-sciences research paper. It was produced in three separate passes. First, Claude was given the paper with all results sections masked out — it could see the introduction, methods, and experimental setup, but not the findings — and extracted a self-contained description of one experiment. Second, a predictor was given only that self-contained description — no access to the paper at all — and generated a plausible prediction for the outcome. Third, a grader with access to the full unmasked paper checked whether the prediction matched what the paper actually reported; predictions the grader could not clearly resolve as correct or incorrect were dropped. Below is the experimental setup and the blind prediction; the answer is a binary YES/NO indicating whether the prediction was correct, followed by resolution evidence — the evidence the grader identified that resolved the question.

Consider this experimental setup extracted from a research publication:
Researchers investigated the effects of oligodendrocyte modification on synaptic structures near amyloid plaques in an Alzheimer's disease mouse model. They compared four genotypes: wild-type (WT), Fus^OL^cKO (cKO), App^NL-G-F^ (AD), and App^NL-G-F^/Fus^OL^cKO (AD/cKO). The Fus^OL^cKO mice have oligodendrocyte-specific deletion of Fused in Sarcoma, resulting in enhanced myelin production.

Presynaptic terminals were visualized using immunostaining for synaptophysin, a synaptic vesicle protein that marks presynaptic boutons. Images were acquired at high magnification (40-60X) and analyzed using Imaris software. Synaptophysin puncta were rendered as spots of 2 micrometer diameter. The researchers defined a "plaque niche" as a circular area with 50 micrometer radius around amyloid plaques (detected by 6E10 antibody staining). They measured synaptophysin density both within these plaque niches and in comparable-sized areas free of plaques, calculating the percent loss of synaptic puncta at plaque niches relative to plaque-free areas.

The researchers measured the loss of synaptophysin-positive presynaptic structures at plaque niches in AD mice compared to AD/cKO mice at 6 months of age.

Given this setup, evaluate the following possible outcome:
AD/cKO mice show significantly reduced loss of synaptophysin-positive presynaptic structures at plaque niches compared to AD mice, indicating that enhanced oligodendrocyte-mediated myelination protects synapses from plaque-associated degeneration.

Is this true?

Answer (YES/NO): NO